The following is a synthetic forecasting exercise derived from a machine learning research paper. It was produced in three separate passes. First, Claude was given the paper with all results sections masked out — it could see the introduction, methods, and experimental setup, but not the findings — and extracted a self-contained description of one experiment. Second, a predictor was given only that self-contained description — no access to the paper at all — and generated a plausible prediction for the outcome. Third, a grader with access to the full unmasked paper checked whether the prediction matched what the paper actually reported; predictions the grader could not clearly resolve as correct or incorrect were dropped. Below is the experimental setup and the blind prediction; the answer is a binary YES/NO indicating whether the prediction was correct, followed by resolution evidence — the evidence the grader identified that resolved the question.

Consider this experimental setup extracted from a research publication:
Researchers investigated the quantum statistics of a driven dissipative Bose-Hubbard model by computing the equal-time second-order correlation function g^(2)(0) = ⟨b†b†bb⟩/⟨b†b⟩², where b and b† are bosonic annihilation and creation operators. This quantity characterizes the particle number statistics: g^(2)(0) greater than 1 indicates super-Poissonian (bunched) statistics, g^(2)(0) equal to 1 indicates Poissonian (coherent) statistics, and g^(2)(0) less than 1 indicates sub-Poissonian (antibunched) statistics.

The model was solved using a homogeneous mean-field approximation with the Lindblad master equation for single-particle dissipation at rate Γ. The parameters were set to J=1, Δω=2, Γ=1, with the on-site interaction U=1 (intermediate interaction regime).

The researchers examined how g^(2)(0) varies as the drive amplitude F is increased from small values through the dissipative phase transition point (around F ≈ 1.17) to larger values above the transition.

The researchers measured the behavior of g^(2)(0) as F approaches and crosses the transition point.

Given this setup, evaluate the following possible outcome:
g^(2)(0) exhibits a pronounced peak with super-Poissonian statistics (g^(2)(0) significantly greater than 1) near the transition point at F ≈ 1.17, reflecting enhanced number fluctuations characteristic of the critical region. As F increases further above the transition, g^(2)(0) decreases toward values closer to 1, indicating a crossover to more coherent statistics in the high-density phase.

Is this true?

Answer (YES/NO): YES